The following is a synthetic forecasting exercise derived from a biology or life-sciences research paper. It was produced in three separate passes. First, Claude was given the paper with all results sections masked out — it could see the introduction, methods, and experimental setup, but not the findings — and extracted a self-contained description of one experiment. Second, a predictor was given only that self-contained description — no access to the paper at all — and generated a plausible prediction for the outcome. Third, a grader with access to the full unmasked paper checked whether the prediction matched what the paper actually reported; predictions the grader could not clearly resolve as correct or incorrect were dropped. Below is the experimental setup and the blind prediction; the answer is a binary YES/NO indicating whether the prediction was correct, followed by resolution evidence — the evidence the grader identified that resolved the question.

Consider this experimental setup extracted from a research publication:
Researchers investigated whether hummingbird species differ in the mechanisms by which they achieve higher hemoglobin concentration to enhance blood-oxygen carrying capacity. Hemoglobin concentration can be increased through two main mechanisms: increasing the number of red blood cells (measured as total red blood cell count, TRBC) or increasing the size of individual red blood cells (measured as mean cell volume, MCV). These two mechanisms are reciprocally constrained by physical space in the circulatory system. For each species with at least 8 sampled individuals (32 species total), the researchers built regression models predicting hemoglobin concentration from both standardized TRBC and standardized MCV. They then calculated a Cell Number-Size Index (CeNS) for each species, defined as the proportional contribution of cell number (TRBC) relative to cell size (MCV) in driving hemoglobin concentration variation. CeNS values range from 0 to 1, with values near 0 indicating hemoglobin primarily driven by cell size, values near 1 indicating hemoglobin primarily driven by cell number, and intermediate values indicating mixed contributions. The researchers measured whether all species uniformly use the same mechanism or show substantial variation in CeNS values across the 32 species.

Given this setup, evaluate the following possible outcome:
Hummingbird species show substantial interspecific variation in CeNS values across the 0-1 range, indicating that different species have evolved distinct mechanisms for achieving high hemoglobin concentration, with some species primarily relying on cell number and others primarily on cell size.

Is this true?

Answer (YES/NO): NO